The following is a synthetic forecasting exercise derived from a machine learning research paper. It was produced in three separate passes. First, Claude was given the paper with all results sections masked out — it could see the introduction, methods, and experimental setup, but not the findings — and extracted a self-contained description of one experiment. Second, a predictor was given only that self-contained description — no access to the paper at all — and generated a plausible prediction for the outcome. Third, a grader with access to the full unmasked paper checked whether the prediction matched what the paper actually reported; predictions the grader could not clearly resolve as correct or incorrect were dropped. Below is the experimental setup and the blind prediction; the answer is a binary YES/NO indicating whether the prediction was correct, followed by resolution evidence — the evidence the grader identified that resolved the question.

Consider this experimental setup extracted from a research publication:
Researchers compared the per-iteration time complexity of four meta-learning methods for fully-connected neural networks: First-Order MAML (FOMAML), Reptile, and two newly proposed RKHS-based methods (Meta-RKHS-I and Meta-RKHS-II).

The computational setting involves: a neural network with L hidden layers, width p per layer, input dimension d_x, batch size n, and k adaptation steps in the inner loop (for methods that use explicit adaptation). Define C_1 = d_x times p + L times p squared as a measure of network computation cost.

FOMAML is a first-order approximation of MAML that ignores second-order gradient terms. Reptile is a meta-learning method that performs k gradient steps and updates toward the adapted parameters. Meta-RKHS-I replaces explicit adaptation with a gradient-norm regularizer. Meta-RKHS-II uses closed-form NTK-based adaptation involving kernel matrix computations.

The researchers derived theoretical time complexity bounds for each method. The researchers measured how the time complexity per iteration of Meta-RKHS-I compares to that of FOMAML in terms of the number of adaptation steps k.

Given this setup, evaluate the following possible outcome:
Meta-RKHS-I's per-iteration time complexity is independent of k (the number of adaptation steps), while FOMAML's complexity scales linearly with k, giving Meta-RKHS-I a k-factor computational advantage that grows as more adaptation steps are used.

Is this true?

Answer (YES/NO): YES